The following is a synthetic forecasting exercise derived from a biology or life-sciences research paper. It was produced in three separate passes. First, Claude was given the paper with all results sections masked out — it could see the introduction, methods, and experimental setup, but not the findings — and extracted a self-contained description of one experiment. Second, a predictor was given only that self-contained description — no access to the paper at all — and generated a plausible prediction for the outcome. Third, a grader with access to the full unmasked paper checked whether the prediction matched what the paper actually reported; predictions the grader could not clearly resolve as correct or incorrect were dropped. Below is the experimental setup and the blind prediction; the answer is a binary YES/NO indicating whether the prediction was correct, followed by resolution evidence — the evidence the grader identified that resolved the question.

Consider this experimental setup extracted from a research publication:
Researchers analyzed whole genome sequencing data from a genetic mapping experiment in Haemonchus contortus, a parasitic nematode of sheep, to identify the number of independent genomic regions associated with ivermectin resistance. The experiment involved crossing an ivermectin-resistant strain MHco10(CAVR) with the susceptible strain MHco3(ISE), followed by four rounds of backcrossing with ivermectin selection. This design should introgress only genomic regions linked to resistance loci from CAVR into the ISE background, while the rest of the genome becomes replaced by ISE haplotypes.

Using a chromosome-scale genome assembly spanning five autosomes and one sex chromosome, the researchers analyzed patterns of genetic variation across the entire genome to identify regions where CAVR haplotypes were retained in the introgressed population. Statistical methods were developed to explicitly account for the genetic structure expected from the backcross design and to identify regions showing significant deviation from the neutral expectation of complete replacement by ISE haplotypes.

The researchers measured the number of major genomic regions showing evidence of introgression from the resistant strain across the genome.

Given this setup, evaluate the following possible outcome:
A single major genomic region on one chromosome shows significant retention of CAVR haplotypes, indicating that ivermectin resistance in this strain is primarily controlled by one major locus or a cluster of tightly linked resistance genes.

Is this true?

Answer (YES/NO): YES